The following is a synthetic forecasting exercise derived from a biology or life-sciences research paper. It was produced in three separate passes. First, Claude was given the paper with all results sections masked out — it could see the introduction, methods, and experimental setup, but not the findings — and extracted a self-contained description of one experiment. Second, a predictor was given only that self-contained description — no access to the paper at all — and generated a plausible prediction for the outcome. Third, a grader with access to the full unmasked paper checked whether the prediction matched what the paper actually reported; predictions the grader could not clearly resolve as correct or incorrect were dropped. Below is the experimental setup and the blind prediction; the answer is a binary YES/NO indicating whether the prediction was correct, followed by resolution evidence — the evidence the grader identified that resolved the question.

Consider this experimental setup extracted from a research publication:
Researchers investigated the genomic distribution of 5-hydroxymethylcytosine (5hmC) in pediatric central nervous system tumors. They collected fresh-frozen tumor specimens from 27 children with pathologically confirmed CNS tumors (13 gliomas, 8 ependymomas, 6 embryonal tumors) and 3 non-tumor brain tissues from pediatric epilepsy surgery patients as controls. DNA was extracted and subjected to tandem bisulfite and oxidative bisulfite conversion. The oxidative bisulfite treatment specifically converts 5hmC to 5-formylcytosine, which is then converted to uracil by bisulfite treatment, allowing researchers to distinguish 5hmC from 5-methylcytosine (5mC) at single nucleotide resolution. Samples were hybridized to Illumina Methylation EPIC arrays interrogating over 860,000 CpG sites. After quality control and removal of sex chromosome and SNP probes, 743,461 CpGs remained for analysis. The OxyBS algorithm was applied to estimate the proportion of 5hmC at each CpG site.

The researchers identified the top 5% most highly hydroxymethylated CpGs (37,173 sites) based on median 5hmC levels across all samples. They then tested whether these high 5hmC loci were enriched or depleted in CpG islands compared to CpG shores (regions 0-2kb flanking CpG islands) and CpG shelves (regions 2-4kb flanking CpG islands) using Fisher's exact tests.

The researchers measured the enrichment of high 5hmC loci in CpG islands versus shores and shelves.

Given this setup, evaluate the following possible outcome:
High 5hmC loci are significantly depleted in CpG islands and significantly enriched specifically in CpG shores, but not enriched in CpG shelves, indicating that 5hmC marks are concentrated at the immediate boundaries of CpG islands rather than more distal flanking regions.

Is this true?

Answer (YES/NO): NO